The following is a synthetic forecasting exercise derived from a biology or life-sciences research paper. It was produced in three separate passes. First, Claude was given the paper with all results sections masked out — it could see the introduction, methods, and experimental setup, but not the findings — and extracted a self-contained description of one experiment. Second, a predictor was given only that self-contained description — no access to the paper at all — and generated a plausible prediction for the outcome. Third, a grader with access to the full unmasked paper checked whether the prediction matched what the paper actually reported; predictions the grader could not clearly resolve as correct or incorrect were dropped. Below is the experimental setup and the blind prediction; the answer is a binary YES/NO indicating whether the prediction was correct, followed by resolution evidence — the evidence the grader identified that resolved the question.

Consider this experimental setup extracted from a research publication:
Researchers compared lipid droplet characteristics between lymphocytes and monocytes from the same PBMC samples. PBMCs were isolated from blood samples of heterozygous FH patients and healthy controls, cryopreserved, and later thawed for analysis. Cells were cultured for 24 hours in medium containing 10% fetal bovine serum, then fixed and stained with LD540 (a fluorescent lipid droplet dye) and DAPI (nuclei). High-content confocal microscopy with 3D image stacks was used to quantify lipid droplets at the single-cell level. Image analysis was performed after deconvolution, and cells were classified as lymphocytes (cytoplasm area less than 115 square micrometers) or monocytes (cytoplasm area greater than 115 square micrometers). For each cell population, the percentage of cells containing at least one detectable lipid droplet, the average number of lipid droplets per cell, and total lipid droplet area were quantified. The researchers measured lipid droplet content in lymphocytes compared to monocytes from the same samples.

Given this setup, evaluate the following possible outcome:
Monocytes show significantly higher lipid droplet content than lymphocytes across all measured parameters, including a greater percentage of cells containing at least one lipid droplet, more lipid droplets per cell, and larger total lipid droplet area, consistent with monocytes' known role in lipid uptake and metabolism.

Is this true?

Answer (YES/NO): YES